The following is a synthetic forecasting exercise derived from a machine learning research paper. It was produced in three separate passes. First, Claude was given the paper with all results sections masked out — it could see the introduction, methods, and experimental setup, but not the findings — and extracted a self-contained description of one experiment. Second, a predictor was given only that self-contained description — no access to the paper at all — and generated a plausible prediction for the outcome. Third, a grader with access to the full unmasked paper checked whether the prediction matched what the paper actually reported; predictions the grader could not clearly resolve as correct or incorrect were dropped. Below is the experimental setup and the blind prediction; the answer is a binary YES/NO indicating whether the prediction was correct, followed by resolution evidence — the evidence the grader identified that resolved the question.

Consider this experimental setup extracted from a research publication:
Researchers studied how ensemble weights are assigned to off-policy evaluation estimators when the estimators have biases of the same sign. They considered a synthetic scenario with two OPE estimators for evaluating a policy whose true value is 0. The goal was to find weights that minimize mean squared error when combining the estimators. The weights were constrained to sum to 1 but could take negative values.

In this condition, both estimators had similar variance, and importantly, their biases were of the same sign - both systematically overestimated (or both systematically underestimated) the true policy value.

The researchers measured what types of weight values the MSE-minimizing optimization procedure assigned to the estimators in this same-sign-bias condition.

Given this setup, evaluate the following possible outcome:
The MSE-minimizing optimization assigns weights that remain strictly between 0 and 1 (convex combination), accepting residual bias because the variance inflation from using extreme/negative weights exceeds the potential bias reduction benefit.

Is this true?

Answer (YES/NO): NO